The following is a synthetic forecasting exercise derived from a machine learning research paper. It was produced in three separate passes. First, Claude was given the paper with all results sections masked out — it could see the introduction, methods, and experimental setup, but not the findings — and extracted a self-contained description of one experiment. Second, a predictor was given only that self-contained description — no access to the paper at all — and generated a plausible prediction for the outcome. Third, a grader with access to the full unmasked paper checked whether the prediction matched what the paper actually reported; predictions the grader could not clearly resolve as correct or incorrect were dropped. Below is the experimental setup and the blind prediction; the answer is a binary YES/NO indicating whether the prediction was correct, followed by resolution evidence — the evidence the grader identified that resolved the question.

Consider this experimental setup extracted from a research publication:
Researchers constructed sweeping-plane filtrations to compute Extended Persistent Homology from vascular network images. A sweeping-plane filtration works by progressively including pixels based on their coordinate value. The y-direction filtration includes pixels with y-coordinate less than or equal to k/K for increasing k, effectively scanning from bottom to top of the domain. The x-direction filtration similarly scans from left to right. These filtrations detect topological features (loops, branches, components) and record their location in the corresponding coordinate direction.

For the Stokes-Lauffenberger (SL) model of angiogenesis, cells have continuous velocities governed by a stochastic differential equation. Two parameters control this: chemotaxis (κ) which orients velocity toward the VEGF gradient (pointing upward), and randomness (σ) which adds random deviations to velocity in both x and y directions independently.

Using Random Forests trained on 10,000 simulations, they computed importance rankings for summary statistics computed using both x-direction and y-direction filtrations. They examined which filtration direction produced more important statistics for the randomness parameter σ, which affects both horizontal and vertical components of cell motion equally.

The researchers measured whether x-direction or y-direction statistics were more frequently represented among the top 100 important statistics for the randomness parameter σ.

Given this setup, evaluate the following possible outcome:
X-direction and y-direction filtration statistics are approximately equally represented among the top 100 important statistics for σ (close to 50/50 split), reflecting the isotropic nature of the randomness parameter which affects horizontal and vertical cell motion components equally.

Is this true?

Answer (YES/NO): NO